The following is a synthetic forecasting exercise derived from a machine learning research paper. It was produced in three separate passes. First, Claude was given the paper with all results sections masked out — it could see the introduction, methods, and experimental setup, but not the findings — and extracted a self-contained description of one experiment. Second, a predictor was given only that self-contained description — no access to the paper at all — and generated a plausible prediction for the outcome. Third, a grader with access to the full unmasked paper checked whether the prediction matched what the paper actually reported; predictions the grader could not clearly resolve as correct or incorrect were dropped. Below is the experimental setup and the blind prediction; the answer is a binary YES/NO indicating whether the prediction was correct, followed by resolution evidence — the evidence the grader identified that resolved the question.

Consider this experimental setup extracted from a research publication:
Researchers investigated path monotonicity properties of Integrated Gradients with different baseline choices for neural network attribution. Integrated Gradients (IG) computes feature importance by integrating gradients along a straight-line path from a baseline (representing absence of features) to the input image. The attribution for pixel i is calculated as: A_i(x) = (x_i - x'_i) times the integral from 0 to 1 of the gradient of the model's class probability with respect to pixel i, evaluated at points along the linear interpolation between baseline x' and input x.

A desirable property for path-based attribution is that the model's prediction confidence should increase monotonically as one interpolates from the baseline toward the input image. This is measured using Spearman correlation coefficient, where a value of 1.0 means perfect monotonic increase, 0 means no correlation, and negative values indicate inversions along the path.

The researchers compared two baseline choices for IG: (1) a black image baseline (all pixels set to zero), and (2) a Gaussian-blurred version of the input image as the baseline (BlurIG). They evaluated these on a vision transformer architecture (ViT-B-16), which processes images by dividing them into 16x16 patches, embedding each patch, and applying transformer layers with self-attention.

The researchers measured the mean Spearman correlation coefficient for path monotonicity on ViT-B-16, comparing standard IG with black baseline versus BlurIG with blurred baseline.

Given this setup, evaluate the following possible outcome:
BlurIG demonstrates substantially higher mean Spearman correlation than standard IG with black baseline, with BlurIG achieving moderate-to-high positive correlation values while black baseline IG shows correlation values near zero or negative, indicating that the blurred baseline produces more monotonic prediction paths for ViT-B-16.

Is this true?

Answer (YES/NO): NO